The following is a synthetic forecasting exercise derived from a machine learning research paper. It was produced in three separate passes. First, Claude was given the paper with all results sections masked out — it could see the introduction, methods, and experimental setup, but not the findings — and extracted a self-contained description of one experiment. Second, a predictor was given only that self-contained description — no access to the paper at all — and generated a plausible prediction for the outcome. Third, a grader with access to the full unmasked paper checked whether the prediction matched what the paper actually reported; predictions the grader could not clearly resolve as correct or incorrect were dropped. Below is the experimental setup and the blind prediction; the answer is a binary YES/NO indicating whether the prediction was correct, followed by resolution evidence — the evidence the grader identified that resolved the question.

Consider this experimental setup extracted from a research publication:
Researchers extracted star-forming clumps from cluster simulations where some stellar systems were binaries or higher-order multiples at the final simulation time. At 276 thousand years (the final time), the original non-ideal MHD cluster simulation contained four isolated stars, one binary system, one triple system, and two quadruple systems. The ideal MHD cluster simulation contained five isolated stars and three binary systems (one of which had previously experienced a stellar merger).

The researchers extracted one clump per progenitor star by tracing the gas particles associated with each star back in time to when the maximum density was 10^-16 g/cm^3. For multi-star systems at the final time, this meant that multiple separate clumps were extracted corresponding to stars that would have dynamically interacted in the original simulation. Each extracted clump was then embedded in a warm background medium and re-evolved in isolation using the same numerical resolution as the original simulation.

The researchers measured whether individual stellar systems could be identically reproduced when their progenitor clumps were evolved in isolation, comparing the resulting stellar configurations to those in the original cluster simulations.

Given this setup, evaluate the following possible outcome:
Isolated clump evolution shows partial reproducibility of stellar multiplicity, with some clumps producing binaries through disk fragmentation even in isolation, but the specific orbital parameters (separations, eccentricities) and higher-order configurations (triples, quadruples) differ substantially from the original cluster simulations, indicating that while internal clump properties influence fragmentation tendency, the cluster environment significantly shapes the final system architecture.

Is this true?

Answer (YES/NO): NO